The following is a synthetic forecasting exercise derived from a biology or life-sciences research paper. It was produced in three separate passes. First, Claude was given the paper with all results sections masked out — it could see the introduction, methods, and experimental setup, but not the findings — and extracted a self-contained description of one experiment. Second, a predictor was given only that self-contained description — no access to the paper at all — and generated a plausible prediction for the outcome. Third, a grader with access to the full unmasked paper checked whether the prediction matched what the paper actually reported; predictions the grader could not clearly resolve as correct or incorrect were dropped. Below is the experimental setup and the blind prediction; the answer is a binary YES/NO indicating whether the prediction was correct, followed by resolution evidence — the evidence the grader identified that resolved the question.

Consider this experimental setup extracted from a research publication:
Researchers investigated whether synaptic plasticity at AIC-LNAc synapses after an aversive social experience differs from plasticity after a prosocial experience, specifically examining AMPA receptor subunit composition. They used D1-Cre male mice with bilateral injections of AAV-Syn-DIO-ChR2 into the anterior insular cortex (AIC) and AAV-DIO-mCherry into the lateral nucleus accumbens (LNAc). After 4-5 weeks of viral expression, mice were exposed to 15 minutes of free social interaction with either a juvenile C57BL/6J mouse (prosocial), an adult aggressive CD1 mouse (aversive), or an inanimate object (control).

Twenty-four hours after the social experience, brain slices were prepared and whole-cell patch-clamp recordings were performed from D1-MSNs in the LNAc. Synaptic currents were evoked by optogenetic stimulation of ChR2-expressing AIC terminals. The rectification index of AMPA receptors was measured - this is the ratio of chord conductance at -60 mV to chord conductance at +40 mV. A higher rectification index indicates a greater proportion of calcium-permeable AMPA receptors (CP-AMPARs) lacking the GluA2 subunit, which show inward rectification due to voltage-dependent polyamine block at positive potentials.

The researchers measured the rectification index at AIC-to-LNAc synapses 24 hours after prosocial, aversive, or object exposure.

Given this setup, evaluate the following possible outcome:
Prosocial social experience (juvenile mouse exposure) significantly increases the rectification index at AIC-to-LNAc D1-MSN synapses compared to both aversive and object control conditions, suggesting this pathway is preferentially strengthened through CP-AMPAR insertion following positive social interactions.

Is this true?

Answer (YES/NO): NO